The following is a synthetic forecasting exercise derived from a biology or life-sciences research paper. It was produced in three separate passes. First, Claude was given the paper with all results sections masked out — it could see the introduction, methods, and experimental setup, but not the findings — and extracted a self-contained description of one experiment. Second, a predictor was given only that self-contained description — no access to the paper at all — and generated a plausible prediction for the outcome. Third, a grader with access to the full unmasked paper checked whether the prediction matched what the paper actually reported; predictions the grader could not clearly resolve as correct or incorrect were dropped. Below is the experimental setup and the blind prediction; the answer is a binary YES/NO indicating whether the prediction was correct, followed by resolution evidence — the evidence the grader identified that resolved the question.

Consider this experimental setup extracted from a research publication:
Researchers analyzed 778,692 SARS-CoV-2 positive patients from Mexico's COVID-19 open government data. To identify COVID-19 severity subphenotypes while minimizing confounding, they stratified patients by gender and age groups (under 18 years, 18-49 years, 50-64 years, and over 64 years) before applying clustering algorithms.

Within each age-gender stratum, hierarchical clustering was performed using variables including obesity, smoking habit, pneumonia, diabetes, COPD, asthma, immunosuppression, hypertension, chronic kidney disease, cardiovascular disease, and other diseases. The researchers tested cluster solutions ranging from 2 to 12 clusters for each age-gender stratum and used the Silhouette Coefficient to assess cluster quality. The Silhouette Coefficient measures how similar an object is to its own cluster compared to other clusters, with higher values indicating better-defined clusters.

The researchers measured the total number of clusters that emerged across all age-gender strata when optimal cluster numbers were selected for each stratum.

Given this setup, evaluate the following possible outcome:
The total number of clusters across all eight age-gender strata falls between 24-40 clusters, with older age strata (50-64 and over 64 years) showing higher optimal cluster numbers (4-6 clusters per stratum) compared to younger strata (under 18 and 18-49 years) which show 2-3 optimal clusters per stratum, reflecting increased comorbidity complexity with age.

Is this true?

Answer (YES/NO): NO